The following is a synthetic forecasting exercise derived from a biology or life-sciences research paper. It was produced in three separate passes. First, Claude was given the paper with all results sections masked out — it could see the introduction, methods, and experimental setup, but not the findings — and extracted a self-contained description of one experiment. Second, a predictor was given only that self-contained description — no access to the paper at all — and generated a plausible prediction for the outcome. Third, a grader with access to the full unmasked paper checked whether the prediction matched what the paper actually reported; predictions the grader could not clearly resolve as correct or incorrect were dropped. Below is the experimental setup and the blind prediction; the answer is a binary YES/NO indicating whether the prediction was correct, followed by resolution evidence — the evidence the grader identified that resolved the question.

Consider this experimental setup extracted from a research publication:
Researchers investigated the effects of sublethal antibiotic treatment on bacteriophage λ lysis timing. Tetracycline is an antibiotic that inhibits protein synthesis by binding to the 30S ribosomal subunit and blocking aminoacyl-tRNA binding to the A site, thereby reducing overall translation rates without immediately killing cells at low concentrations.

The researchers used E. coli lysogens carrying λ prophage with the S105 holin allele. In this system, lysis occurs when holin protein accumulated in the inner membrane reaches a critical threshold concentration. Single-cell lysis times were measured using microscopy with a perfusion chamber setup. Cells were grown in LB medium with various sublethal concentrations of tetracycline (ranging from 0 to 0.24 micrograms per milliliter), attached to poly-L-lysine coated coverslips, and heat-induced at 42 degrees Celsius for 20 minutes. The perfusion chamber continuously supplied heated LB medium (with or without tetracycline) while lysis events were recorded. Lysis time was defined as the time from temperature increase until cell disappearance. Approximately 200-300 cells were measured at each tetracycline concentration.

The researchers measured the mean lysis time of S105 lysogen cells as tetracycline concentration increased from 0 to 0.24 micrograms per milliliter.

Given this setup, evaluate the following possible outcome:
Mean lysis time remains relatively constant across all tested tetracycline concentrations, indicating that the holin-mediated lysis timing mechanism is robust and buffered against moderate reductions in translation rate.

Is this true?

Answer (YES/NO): NO